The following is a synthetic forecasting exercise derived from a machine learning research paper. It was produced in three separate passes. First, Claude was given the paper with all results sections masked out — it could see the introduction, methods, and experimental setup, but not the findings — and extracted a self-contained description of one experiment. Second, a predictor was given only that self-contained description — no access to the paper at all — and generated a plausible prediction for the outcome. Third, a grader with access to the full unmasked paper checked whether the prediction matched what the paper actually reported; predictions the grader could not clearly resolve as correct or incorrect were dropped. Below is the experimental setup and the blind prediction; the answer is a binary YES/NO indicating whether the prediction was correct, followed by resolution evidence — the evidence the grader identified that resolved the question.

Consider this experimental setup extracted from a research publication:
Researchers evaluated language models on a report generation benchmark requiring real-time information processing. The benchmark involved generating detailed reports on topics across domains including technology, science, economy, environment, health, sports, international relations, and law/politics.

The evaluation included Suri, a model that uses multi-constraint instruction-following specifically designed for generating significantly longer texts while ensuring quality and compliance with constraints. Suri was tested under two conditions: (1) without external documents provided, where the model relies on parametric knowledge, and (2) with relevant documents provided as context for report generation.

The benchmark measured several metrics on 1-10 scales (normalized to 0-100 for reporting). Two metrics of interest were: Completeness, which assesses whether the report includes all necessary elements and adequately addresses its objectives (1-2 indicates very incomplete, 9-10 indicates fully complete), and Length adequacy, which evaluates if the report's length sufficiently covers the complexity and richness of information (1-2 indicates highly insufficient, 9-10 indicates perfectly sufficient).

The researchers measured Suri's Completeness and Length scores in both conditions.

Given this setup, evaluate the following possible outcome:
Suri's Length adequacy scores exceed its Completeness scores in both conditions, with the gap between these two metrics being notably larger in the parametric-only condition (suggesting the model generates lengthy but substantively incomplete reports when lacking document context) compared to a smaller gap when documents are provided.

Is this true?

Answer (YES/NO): NO